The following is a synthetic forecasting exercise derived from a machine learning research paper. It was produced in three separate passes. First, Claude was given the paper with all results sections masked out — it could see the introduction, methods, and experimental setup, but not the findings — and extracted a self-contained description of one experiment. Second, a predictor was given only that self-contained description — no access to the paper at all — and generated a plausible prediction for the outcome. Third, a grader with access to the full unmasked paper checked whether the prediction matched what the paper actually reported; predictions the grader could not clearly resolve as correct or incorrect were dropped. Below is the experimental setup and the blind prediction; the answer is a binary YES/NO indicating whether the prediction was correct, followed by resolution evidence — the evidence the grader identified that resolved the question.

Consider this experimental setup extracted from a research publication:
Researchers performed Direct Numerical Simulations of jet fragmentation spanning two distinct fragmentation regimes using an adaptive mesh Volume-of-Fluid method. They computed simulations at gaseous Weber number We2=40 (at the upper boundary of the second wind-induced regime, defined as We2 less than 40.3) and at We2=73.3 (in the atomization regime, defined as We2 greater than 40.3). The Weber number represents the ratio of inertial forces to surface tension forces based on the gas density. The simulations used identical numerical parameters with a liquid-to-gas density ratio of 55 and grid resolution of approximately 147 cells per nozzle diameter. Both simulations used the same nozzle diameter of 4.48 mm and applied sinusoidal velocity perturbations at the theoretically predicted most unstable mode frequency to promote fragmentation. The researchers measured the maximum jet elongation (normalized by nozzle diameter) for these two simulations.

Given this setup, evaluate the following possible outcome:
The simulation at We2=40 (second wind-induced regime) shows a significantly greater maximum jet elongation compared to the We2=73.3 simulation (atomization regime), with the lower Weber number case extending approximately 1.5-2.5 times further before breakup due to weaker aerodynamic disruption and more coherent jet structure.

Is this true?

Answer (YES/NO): NO